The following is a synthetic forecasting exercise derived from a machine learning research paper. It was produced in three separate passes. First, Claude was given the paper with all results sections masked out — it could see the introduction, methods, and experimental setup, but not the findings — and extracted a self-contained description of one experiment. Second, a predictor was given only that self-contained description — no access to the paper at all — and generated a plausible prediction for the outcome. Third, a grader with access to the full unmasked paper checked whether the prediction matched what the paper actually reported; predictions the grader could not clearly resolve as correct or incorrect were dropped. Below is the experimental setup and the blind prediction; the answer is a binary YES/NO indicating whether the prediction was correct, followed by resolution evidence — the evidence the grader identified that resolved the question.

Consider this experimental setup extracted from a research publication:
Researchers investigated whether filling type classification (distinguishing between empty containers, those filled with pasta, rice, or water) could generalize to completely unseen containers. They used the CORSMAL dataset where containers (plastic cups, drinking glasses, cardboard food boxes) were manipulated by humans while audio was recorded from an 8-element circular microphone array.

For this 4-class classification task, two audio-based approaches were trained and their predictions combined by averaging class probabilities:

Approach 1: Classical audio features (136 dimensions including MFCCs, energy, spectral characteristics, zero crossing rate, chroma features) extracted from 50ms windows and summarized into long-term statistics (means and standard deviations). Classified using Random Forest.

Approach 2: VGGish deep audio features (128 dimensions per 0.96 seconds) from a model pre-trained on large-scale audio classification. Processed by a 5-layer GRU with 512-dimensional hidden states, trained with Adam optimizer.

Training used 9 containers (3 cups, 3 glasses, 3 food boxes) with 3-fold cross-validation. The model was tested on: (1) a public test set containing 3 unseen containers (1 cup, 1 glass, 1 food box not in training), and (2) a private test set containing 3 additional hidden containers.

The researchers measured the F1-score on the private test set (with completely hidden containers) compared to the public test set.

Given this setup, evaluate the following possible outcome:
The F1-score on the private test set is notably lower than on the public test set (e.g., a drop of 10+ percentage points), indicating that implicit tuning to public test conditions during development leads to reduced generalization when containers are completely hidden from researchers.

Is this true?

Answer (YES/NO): NO